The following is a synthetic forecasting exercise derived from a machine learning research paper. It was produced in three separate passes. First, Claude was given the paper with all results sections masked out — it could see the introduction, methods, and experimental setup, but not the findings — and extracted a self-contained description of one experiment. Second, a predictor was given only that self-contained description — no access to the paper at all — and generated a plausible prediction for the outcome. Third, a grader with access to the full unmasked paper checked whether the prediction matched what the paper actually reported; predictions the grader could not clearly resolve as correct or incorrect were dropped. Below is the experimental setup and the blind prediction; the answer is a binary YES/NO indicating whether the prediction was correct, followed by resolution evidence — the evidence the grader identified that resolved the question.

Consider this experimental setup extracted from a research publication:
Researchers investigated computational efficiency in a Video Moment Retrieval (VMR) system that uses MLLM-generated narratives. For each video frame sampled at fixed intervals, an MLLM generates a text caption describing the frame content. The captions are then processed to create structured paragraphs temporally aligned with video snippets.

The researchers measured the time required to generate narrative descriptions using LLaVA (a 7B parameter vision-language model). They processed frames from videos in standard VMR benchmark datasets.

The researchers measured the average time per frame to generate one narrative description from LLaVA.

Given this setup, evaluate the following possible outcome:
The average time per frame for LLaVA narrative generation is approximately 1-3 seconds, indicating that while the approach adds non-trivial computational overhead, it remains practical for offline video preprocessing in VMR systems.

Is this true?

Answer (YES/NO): YES